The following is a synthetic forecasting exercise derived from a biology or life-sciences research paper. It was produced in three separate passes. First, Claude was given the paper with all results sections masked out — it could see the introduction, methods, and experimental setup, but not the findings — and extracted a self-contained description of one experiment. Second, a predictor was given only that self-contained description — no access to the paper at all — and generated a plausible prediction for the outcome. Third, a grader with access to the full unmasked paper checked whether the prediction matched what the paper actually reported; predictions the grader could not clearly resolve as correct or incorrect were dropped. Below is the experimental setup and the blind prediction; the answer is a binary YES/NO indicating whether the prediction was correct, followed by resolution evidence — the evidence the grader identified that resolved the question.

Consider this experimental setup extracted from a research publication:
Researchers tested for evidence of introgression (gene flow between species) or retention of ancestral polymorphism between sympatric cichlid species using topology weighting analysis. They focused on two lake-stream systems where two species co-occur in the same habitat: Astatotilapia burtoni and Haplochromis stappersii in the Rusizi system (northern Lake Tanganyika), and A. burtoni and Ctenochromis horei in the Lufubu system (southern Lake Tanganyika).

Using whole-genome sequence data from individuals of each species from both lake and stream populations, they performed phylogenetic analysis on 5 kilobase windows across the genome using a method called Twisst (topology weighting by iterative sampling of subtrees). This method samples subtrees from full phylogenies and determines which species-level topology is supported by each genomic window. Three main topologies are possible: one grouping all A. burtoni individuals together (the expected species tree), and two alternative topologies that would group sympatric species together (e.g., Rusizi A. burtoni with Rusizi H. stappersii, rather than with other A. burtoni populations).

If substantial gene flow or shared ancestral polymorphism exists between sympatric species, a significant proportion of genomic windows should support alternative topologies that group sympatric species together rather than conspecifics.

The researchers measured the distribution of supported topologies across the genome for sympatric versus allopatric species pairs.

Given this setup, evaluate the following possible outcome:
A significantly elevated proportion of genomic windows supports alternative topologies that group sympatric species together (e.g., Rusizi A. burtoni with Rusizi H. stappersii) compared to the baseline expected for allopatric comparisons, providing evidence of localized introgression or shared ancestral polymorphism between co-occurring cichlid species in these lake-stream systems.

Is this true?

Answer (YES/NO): NO